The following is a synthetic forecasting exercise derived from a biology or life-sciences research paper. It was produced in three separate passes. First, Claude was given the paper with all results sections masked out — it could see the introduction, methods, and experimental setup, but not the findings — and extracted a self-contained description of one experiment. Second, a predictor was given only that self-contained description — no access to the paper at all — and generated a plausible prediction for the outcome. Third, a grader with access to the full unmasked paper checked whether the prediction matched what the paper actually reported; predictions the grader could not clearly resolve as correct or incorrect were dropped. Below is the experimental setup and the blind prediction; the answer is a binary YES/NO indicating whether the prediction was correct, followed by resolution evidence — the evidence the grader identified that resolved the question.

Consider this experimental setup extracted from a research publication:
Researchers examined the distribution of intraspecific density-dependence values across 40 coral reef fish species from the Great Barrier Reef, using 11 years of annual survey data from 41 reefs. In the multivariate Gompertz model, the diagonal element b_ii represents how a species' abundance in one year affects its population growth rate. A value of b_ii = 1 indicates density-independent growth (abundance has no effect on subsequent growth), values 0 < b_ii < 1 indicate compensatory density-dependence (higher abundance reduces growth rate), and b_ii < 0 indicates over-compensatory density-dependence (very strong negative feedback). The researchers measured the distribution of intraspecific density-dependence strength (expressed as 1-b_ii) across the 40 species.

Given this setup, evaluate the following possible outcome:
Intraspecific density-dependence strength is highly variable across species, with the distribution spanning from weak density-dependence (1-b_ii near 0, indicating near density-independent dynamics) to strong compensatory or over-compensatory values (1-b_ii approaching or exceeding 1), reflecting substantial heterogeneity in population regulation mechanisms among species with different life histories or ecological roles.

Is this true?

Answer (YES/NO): NO